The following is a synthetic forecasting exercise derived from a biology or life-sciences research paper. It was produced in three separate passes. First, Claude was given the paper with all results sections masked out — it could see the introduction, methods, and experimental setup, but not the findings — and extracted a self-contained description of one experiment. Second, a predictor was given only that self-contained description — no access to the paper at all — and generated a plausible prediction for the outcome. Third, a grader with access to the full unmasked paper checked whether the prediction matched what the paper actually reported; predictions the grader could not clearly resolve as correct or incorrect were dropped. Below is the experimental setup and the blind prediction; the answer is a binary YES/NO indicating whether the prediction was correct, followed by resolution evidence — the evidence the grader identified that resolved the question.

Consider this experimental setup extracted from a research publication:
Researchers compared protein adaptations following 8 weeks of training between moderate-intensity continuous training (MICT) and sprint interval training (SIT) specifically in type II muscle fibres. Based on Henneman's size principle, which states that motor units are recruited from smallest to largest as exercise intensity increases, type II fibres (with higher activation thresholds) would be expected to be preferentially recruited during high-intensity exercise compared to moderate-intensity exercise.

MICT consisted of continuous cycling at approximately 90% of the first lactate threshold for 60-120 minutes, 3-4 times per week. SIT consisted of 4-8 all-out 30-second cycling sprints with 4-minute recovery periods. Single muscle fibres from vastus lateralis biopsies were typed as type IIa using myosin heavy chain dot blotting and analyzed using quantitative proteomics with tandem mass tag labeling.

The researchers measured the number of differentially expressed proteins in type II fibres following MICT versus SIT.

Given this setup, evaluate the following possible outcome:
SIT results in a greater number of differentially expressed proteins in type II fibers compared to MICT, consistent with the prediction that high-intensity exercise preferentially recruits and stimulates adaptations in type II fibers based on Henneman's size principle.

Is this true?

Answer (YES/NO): NO